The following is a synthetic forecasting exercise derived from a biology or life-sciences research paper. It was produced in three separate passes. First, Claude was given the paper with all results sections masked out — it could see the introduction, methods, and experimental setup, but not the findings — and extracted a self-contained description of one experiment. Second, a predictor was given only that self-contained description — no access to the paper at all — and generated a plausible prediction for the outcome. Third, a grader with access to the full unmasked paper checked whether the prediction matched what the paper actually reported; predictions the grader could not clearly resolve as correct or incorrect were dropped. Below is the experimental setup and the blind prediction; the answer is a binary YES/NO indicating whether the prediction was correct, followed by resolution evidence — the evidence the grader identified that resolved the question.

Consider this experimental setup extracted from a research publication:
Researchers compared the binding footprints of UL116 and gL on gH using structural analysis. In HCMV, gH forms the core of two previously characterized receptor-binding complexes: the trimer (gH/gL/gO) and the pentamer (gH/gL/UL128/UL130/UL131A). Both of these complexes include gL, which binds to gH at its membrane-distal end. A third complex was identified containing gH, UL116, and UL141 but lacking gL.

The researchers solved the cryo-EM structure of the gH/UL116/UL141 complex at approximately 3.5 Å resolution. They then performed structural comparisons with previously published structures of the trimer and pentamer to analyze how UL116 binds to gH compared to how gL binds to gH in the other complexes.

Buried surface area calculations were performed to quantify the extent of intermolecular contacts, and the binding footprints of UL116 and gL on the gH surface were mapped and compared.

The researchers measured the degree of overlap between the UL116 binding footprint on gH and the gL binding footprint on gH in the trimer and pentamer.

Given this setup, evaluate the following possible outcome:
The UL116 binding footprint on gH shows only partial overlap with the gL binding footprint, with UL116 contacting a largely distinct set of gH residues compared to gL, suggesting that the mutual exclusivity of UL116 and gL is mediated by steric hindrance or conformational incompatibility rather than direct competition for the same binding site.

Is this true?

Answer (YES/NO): NO